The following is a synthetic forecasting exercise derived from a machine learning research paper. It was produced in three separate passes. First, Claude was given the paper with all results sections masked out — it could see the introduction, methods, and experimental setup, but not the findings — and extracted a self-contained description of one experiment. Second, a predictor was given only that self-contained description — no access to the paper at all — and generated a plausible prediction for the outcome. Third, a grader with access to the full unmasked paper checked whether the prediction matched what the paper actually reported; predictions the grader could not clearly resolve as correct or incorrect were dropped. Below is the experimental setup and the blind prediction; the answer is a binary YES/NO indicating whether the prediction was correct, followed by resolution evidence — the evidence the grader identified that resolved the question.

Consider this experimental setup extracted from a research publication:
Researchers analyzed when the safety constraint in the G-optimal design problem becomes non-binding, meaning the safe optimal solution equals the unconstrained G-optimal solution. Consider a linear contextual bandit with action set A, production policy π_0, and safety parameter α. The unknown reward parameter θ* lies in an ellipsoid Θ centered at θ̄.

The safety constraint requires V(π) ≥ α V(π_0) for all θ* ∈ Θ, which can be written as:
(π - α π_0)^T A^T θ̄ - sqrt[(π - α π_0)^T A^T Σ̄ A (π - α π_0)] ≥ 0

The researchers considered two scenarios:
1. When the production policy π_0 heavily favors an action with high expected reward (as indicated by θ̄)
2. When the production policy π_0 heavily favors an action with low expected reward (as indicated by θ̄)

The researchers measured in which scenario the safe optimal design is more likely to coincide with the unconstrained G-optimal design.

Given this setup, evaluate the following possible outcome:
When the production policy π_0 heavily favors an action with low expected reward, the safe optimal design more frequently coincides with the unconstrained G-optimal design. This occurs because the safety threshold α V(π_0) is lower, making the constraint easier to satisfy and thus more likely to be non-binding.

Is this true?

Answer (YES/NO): YES